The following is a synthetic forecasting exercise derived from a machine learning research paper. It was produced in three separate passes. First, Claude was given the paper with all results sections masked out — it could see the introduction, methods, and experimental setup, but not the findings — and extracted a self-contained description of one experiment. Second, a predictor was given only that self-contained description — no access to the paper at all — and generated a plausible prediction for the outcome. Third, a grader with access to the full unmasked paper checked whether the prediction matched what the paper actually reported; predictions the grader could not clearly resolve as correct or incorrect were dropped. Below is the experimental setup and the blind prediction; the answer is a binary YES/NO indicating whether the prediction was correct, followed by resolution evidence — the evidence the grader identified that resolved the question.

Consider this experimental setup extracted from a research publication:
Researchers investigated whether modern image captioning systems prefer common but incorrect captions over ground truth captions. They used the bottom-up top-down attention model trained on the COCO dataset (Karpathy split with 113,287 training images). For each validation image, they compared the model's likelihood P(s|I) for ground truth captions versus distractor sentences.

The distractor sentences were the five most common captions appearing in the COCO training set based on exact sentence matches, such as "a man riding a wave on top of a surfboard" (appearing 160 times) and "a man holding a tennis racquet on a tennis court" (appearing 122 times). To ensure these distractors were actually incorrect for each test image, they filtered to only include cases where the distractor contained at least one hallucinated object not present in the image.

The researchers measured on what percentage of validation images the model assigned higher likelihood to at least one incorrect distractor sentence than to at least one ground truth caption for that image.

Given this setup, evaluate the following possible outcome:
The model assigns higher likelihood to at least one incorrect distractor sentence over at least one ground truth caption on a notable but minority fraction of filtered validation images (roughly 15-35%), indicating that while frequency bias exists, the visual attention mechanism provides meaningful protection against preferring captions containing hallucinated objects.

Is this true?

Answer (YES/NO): NO